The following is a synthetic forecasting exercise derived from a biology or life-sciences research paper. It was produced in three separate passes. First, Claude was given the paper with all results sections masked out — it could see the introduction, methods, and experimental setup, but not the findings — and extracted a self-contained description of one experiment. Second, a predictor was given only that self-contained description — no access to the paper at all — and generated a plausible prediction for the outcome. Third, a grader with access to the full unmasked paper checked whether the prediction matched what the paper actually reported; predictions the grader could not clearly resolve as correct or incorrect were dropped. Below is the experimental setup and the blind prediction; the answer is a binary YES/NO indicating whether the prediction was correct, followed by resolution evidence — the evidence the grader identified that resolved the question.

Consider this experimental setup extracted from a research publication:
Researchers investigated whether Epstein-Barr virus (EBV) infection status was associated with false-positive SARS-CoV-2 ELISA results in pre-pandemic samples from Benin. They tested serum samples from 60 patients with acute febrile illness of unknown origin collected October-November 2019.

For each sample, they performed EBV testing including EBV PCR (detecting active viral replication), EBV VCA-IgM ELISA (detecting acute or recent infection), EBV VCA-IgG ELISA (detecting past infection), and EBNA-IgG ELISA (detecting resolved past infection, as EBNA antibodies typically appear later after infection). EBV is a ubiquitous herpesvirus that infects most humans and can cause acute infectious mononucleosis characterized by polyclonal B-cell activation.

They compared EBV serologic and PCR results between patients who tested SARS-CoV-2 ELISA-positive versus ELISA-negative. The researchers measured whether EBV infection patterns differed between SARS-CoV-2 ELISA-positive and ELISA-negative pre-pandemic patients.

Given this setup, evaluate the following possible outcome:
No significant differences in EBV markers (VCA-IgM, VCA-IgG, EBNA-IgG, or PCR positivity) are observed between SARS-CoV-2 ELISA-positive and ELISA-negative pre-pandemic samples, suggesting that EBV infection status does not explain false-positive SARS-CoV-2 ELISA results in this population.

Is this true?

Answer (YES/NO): YES